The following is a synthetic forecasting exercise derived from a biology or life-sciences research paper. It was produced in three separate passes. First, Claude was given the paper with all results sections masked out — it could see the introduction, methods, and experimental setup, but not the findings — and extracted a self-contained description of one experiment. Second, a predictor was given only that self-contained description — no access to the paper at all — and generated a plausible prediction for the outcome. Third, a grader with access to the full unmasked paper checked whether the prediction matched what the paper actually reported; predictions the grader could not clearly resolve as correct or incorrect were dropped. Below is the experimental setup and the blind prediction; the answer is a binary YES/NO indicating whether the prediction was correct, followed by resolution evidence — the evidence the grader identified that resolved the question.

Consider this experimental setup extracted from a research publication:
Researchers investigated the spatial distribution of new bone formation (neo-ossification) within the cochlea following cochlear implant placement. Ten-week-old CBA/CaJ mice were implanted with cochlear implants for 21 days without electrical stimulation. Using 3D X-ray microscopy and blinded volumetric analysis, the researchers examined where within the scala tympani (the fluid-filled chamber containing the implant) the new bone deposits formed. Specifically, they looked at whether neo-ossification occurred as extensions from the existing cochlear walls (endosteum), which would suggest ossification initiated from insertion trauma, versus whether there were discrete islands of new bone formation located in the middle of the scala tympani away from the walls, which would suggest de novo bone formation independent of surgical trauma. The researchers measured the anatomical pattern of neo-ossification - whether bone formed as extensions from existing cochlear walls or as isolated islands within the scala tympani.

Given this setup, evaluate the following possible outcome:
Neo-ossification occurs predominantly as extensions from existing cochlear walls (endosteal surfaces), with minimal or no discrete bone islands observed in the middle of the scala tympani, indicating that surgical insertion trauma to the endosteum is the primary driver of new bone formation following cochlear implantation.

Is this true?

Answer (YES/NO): NO